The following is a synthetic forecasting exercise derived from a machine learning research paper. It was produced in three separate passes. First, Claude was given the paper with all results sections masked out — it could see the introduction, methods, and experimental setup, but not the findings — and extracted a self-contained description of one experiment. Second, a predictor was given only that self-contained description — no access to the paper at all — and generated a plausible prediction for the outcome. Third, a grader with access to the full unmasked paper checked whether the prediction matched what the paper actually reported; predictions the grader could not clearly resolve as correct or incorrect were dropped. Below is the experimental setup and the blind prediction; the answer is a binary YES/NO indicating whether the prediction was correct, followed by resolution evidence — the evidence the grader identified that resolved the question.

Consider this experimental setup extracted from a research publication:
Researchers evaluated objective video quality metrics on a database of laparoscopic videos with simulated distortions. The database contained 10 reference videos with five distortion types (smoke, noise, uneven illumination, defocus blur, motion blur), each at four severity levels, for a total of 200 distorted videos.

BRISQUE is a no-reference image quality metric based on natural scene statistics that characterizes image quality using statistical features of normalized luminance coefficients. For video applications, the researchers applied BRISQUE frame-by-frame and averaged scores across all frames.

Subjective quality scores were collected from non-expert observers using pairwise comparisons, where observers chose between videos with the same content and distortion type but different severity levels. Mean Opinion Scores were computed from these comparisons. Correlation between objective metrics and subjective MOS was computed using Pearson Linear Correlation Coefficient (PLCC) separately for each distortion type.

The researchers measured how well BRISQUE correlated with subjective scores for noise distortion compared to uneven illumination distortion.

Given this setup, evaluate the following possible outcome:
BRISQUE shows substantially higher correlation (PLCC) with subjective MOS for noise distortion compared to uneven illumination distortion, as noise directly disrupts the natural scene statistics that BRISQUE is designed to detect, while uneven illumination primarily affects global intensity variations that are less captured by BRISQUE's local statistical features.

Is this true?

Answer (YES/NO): YES